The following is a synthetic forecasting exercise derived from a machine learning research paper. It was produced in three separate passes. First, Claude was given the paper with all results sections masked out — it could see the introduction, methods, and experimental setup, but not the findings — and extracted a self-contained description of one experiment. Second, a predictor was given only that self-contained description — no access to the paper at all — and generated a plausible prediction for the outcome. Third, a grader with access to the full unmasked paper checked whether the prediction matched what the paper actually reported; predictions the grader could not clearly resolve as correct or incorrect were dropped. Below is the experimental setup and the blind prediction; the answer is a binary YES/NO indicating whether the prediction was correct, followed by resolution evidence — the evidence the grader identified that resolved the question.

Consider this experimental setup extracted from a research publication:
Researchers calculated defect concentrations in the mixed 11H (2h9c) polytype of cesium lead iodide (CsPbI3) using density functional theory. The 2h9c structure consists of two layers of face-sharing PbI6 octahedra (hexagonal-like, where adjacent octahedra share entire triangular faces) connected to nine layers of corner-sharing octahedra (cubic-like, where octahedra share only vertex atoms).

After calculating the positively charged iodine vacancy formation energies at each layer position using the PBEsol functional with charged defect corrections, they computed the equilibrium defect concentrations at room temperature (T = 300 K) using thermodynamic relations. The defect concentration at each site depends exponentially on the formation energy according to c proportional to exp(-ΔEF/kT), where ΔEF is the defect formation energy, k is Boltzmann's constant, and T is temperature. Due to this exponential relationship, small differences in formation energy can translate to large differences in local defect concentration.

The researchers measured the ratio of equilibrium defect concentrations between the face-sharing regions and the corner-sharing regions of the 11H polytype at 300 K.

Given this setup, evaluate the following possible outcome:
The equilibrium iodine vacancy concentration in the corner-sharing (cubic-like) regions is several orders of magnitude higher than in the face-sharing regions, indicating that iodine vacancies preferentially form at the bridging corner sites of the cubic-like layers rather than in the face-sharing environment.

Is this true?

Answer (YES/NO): NO